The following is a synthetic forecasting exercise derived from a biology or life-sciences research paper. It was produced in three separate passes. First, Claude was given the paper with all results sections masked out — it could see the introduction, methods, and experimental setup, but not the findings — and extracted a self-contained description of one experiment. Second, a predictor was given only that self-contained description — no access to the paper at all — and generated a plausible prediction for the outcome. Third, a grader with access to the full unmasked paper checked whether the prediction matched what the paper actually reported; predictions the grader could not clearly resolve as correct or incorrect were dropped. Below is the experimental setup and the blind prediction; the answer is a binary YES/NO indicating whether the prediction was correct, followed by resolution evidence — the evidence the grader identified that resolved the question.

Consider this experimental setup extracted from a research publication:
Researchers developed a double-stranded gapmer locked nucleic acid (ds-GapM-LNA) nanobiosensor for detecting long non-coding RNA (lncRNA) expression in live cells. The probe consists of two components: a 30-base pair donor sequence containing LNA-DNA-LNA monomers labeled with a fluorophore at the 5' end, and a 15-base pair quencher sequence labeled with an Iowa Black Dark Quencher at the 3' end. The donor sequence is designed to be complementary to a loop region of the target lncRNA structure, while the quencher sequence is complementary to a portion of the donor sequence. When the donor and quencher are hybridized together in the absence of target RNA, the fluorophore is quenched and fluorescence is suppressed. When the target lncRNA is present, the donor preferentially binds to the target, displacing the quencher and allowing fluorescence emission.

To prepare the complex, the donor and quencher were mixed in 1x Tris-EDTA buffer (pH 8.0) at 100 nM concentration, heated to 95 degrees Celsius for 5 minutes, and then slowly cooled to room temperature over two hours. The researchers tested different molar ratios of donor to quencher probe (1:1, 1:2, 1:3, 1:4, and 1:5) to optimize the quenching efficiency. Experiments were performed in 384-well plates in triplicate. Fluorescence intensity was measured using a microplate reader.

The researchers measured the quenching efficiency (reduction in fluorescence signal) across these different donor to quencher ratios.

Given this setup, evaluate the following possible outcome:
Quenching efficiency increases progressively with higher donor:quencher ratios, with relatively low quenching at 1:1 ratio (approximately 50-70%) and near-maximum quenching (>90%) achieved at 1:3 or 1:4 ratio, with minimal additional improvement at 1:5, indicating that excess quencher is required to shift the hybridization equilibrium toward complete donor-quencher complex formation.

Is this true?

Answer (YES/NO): YES